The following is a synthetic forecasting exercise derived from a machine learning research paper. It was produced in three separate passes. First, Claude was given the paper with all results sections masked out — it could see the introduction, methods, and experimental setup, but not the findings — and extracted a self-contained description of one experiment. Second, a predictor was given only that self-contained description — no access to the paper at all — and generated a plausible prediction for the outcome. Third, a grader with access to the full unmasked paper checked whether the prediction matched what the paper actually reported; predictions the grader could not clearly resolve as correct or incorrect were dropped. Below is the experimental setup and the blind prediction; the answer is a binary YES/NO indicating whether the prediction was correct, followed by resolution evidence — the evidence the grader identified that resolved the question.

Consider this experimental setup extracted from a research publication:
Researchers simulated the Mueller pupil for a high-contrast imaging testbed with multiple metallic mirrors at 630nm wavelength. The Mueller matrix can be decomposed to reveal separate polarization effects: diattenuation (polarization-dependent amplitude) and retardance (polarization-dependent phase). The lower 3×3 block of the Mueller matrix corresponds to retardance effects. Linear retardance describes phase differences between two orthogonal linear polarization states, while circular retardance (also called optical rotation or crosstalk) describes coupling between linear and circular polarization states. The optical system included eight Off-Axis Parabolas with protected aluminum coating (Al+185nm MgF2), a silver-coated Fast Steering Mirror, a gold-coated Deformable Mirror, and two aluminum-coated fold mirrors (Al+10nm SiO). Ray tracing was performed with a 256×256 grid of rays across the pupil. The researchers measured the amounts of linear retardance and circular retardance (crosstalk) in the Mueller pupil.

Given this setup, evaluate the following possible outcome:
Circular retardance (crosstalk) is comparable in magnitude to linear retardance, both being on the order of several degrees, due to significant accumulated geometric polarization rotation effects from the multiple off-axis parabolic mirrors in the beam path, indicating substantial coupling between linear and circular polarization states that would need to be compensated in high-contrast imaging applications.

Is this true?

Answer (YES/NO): NO